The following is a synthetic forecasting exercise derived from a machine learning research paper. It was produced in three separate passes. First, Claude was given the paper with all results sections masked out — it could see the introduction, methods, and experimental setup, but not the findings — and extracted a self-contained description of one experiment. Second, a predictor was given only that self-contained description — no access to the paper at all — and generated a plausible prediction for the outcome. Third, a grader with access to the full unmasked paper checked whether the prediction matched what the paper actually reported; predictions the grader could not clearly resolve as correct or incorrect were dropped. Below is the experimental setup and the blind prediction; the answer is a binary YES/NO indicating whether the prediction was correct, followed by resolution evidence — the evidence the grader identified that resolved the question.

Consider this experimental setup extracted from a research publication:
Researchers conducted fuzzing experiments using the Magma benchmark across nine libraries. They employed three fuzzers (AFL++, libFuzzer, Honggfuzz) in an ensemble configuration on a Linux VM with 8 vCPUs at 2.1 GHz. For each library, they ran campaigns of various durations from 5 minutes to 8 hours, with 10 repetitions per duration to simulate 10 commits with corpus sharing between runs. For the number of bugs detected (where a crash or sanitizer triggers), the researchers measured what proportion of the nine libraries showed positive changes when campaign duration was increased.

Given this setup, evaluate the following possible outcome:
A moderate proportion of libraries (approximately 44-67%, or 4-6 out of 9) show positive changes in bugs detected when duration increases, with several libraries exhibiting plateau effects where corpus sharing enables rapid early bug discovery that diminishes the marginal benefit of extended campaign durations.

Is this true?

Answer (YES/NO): YES